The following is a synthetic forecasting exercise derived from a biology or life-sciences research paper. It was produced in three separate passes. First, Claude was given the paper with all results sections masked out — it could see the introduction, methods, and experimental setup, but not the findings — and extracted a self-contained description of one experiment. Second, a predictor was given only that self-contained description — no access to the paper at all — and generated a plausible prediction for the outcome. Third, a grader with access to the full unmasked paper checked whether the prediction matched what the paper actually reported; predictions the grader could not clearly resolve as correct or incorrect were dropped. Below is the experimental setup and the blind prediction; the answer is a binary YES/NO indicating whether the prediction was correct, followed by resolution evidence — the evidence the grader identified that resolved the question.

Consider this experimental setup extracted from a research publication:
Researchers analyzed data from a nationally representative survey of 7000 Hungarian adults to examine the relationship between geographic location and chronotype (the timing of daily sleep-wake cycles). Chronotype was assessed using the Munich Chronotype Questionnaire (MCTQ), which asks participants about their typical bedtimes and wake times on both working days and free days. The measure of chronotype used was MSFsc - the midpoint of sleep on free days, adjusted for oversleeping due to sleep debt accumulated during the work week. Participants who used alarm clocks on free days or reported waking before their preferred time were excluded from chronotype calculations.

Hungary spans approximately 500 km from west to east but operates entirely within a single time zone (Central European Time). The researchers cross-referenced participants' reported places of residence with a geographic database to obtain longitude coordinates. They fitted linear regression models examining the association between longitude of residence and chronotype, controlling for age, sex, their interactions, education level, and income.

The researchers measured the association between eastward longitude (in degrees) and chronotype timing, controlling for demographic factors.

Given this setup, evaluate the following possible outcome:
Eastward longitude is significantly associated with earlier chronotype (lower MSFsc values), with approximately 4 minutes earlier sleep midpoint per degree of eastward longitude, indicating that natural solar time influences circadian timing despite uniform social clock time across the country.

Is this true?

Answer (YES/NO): NO